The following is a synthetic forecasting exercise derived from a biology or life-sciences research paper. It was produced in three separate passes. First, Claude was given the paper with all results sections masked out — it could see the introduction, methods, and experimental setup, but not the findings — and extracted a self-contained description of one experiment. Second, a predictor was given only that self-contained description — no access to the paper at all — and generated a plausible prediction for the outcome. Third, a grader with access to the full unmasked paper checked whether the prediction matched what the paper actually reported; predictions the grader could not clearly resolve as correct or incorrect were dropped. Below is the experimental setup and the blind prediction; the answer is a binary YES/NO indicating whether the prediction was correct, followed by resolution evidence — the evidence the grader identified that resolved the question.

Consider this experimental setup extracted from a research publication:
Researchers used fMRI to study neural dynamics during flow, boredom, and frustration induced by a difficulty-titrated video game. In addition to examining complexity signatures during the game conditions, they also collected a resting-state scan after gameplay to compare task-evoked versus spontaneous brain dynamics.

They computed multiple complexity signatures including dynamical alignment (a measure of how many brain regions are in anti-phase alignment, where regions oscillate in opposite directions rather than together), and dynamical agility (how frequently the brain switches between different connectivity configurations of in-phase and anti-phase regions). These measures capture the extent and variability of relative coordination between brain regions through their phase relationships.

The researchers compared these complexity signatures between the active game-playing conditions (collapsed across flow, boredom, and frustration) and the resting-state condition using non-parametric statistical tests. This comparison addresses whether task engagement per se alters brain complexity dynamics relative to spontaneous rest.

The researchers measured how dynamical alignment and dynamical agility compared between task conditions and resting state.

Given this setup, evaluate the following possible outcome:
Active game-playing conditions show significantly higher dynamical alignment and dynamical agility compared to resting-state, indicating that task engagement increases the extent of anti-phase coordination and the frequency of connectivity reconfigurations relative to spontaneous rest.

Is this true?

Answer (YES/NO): NO